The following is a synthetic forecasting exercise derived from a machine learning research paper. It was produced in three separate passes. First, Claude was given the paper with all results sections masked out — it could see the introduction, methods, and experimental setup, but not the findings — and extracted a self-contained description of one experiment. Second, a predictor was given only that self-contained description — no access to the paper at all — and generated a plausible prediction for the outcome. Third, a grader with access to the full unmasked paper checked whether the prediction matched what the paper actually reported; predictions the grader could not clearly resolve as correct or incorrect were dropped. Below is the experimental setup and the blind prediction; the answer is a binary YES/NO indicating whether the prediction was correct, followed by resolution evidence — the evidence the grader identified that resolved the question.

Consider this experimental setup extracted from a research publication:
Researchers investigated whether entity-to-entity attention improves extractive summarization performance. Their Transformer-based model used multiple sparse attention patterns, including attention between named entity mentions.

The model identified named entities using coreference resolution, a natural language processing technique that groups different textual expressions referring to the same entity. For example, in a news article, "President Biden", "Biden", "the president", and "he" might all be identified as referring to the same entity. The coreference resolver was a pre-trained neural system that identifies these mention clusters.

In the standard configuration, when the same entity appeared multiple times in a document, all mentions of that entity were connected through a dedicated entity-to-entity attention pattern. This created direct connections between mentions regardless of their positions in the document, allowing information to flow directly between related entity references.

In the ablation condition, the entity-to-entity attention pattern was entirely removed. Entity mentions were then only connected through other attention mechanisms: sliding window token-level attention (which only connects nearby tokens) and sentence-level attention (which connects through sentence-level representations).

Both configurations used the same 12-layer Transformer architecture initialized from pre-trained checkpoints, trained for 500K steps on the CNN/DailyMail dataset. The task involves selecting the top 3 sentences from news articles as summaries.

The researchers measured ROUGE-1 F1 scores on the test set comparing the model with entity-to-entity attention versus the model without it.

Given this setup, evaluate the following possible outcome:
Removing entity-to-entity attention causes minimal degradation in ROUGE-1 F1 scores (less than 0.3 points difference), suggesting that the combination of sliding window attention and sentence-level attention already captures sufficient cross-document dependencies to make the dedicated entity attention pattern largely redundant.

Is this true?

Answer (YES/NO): NO